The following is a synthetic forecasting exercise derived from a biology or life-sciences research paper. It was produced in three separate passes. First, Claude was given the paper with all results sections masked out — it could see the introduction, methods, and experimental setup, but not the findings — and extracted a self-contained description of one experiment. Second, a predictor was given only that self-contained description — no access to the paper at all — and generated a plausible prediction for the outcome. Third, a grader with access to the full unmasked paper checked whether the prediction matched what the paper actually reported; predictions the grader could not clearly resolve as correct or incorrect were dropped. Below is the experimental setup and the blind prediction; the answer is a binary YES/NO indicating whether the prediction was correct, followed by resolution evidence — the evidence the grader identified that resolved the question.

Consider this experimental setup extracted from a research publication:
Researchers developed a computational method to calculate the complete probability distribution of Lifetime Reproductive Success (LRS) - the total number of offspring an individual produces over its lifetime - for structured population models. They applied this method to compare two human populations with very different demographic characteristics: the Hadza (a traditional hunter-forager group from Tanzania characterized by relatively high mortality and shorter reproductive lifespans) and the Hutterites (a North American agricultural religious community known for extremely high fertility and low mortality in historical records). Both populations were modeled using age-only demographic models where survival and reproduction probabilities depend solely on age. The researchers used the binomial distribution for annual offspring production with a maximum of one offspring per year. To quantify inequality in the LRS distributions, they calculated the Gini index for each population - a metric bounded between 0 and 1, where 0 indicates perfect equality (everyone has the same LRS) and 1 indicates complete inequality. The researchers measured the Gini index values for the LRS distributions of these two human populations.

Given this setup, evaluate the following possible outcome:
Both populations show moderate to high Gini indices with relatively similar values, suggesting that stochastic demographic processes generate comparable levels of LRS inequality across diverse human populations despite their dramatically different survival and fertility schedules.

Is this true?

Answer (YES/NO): NO